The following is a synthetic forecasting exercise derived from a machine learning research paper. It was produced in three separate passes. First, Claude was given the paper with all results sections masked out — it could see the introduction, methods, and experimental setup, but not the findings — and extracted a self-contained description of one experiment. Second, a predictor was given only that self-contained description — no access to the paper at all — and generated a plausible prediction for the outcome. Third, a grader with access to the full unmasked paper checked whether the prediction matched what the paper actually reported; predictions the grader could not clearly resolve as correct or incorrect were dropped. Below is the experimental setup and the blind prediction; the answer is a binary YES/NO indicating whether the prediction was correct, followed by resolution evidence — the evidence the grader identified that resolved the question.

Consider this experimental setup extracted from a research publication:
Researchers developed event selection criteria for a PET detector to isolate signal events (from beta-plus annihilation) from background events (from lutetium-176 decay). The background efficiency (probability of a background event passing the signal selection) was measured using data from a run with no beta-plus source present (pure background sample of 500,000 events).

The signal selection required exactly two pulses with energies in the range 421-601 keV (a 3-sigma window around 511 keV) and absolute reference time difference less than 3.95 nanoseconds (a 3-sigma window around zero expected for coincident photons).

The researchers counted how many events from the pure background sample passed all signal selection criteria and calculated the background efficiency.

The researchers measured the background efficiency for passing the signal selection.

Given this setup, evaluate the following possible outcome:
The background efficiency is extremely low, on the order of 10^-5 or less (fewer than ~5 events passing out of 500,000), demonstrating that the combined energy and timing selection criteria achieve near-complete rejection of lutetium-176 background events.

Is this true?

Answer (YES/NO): NO